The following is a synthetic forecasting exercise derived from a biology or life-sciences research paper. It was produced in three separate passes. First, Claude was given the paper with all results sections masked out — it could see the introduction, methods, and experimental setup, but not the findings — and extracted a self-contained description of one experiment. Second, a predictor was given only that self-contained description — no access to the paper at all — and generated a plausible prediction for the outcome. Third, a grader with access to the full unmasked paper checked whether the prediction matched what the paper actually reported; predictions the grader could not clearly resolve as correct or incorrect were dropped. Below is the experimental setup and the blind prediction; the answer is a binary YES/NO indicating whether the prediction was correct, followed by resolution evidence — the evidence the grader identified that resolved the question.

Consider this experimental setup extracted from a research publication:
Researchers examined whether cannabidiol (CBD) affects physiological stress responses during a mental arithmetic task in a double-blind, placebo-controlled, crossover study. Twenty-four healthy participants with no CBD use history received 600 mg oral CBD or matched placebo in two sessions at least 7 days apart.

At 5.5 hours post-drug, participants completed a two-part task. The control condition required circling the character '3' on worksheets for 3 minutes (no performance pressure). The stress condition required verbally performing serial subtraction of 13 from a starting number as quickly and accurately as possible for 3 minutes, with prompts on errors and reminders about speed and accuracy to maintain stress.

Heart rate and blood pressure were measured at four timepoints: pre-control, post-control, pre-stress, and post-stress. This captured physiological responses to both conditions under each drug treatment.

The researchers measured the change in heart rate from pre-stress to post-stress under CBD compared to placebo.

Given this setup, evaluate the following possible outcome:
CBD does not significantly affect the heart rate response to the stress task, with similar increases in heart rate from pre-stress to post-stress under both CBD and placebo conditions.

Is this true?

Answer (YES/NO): YES